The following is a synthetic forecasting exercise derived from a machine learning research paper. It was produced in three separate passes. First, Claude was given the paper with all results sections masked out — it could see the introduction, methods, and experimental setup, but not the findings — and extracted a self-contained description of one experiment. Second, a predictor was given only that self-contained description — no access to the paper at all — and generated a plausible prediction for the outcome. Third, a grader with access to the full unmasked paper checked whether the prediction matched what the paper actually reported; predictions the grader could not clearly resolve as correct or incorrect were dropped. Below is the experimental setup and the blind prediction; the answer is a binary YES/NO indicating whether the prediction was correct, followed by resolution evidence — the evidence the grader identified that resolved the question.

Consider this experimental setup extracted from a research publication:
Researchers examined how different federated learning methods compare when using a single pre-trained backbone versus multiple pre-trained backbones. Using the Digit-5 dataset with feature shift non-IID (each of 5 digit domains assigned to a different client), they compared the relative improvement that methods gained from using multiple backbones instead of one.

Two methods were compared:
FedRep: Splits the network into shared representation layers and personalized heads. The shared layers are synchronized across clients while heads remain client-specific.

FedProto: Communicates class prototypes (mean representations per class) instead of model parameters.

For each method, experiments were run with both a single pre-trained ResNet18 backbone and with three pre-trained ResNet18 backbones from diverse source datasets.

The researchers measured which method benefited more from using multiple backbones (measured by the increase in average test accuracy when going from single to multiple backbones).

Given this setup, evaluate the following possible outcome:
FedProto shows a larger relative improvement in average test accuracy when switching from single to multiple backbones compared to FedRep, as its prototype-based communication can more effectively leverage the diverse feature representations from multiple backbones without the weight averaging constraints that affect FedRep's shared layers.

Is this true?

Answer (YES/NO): NO